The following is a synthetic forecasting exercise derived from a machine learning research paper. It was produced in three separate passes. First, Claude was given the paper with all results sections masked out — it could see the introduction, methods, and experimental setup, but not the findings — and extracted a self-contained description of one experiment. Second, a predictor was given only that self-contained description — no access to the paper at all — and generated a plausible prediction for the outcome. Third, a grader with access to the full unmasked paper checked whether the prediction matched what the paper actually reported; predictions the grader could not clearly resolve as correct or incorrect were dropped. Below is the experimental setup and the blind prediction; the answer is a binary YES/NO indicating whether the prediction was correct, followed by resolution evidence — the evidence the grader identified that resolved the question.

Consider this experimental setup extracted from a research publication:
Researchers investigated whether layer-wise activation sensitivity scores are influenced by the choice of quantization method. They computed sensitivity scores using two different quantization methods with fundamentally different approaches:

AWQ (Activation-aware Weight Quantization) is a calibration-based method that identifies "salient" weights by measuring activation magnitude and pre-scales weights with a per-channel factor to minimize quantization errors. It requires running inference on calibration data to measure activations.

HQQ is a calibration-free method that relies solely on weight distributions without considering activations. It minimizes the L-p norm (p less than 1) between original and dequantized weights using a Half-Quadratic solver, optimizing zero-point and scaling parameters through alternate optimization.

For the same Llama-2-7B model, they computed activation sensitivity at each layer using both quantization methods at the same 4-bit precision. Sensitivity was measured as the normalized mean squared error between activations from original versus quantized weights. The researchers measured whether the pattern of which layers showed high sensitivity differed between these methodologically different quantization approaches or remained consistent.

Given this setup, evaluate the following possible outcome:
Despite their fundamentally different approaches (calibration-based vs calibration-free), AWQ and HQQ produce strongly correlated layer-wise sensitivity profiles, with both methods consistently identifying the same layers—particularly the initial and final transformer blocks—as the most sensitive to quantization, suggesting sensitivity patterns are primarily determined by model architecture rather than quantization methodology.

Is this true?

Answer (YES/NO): YES